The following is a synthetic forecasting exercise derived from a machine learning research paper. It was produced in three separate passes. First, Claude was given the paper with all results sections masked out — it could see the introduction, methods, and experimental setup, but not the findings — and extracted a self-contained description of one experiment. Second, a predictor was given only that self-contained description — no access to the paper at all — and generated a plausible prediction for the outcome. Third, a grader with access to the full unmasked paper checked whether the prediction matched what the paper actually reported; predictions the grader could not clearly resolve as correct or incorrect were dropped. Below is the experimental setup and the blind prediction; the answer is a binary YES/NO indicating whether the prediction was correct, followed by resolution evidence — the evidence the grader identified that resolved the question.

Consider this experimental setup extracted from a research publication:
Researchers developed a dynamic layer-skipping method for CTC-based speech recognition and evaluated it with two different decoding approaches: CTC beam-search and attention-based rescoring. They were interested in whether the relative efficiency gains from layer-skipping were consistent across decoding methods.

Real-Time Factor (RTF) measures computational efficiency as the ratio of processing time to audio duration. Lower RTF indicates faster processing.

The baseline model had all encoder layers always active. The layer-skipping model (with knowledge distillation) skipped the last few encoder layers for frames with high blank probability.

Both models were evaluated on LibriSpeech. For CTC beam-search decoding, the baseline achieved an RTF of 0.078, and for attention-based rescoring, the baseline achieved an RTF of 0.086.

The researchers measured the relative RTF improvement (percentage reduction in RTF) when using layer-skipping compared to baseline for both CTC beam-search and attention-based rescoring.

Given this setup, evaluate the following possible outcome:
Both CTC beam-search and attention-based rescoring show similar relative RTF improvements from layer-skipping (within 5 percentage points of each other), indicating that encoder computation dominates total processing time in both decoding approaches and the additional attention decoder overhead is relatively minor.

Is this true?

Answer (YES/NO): NO